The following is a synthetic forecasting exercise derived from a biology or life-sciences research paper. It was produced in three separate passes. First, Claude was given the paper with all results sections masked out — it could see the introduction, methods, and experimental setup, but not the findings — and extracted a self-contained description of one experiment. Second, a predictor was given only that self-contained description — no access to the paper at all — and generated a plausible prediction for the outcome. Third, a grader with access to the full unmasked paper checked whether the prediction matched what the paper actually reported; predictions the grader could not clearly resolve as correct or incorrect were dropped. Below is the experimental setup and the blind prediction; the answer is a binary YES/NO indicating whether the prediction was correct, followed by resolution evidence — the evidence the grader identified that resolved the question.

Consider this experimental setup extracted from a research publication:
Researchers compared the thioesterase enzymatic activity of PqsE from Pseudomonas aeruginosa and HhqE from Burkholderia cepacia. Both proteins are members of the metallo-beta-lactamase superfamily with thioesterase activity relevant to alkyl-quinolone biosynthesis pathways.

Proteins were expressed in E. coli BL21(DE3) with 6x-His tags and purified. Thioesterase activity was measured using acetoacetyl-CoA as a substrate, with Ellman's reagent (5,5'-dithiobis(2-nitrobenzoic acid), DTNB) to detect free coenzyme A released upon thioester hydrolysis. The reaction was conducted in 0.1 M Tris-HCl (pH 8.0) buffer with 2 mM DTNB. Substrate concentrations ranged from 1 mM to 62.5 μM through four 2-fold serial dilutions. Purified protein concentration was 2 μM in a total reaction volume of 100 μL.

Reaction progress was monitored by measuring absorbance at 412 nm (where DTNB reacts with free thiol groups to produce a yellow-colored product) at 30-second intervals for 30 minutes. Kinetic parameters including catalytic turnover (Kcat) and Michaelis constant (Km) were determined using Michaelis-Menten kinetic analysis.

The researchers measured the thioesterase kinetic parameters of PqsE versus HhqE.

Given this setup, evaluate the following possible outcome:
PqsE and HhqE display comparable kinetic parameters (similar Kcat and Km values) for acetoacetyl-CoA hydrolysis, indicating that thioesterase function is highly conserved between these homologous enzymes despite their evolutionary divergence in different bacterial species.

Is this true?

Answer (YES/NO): NO